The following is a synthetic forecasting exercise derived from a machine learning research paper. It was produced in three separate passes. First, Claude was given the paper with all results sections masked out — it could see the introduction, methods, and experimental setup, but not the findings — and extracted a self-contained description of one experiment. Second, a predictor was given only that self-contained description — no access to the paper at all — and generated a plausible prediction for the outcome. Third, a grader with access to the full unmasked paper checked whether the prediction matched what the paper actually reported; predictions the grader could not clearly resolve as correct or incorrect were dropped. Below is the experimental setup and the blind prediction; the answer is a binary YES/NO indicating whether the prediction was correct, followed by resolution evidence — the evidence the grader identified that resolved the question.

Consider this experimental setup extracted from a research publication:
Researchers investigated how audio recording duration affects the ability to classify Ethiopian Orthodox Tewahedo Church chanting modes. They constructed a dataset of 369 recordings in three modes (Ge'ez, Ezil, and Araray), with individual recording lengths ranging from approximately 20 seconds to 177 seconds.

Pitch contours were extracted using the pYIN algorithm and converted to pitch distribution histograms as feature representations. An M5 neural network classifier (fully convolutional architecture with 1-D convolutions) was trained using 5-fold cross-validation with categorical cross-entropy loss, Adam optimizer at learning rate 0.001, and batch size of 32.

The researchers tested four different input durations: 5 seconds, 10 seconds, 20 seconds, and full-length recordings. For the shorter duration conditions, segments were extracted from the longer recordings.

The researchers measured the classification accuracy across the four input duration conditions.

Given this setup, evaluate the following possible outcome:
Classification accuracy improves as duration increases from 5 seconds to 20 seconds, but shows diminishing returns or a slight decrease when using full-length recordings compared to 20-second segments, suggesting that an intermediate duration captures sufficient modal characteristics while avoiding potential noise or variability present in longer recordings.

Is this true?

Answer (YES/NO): NO